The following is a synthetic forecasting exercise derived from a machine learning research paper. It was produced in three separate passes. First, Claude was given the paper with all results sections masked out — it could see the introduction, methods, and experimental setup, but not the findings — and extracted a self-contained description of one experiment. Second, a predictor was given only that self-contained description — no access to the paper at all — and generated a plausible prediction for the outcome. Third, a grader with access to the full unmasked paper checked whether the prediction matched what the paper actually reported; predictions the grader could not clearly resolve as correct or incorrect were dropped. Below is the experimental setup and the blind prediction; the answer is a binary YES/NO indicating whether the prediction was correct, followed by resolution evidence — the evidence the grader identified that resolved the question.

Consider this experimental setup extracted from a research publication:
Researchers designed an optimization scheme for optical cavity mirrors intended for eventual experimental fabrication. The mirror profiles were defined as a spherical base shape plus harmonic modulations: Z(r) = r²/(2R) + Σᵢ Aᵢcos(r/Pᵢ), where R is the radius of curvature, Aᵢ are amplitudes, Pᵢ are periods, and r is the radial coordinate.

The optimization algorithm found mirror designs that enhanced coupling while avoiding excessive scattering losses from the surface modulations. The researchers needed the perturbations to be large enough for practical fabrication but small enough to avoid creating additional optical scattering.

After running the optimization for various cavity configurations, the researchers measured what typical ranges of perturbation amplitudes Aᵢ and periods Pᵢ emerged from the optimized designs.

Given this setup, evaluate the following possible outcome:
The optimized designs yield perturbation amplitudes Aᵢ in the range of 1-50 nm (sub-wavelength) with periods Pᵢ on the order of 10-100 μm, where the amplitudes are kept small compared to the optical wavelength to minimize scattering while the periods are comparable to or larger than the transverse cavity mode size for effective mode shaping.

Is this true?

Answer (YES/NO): NO